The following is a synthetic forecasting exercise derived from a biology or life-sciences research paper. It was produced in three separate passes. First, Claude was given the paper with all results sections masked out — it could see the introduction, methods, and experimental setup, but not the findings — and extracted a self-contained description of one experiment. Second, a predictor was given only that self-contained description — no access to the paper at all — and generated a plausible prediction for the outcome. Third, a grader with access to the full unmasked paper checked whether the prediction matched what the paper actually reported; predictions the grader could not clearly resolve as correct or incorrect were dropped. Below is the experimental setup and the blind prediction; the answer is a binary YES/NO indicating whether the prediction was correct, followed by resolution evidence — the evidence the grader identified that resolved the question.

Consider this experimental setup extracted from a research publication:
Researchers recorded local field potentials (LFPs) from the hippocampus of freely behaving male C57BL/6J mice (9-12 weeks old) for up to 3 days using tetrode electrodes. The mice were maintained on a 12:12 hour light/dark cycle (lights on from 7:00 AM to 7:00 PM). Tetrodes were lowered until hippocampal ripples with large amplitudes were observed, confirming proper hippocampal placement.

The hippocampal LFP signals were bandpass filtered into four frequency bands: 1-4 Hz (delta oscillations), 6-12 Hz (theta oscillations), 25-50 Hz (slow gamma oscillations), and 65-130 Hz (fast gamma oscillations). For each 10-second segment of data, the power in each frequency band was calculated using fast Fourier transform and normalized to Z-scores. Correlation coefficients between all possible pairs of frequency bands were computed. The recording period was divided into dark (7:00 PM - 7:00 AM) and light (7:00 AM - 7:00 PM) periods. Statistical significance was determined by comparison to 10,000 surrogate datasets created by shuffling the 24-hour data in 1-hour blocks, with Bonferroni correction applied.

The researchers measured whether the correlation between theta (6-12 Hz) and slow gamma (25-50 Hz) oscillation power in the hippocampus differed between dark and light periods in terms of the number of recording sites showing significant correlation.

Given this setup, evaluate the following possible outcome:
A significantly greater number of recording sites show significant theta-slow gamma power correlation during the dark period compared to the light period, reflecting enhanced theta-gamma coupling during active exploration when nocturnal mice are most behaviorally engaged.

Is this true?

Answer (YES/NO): NO